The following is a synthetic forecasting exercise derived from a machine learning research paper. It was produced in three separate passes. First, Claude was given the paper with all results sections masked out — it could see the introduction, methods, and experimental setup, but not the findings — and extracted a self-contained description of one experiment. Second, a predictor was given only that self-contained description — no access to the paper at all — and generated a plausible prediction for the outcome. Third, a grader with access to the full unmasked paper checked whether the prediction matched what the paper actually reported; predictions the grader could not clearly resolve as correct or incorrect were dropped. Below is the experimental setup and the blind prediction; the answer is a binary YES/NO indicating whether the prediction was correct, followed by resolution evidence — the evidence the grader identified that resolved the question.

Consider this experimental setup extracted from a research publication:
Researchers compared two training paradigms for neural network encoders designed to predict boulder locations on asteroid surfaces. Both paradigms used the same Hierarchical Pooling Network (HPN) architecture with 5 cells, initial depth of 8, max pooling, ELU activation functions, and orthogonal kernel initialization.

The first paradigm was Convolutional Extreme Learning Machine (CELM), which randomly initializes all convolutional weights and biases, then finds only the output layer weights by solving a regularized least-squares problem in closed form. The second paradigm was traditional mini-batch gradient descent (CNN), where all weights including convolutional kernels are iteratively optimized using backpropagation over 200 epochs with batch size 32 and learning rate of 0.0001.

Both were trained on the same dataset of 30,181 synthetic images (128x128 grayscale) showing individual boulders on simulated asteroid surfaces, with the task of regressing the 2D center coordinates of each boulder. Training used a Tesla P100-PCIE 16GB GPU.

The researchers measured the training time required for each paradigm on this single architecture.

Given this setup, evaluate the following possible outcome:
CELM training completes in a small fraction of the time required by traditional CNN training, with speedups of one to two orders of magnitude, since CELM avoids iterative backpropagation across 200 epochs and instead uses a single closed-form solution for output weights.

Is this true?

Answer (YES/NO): YES